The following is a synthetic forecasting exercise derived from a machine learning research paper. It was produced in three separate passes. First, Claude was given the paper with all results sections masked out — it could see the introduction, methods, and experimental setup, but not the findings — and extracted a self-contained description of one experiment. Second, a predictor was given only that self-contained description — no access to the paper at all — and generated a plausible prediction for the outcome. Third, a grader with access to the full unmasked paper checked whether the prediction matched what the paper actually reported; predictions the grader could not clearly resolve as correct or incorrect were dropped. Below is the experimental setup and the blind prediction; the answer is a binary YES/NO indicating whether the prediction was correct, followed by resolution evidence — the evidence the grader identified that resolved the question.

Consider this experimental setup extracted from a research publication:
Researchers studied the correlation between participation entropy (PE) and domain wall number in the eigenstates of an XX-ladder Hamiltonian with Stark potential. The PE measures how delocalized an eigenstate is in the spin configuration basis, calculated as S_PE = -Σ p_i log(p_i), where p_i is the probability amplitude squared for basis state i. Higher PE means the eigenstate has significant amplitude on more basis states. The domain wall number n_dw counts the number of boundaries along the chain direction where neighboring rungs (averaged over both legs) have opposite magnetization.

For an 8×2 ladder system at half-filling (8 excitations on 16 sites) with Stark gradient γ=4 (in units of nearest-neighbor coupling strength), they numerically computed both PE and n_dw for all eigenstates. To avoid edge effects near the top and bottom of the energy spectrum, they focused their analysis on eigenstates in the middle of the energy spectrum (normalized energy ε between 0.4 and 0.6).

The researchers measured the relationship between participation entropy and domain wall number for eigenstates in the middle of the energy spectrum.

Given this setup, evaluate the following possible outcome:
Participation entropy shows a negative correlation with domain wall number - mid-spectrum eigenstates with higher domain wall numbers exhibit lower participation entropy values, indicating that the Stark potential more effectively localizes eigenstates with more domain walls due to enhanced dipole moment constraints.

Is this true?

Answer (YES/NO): NO